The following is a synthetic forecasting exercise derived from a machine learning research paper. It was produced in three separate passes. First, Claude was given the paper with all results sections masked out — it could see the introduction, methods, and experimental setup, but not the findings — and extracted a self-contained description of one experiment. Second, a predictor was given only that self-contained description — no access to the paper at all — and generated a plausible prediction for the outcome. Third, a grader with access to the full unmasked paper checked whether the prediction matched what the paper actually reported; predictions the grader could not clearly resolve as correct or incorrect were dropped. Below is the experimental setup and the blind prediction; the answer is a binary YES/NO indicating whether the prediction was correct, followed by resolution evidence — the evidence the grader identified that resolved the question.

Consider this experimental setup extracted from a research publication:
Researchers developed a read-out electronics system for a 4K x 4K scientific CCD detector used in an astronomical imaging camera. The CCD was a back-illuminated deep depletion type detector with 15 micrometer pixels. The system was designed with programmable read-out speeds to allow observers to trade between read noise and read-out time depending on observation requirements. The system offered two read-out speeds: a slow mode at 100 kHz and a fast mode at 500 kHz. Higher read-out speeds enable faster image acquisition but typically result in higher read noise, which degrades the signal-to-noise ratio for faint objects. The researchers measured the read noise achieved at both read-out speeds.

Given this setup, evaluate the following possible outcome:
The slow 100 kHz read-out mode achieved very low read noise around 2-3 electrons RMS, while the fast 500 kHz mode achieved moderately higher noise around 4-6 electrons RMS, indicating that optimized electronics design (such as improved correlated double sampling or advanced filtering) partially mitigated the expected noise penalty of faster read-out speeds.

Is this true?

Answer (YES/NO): YES